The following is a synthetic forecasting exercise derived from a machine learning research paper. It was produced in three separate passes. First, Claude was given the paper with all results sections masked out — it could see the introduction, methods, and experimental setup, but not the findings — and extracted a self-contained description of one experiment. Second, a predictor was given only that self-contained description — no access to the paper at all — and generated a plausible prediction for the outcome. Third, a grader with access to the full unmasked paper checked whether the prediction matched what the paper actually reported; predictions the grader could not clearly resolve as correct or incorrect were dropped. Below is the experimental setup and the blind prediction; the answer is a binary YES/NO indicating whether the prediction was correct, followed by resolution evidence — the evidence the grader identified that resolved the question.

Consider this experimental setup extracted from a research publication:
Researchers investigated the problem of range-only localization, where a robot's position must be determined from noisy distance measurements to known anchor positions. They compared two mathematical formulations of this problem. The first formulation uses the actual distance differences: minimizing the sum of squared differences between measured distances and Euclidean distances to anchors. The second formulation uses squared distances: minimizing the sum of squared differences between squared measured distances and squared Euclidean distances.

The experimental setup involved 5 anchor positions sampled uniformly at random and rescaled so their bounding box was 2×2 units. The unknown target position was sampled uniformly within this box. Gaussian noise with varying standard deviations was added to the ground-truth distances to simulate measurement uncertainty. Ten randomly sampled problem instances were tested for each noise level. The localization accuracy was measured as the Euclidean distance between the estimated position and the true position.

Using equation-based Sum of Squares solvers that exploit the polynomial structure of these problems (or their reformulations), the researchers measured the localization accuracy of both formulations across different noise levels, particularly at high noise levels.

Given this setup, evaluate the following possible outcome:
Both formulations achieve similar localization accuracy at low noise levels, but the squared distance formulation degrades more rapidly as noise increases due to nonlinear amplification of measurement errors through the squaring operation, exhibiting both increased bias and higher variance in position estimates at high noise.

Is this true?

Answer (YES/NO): NO